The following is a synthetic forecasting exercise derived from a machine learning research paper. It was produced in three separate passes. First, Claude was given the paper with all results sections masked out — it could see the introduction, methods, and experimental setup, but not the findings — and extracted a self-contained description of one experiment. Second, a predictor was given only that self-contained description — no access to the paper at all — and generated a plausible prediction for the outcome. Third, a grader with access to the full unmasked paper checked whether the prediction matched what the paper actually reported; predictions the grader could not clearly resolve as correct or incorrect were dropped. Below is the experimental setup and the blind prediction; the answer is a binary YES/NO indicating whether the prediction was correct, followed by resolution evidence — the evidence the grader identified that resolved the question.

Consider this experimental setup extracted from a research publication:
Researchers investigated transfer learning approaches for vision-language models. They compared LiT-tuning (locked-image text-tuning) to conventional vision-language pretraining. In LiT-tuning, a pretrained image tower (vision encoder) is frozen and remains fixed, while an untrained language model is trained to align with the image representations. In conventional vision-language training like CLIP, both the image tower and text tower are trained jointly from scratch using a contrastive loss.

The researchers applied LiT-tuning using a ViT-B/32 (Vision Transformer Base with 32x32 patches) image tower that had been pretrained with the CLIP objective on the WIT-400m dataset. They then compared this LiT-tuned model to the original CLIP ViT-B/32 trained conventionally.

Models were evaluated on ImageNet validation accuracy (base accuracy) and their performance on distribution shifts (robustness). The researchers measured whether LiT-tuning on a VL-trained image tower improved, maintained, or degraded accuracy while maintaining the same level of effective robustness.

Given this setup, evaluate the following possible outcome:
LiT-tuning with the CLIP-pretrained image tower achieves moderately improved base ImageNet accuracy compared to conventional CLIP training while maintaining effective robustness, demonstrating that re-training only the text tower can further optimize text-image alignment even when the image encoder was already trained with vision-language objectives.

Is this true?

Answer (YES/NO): NO